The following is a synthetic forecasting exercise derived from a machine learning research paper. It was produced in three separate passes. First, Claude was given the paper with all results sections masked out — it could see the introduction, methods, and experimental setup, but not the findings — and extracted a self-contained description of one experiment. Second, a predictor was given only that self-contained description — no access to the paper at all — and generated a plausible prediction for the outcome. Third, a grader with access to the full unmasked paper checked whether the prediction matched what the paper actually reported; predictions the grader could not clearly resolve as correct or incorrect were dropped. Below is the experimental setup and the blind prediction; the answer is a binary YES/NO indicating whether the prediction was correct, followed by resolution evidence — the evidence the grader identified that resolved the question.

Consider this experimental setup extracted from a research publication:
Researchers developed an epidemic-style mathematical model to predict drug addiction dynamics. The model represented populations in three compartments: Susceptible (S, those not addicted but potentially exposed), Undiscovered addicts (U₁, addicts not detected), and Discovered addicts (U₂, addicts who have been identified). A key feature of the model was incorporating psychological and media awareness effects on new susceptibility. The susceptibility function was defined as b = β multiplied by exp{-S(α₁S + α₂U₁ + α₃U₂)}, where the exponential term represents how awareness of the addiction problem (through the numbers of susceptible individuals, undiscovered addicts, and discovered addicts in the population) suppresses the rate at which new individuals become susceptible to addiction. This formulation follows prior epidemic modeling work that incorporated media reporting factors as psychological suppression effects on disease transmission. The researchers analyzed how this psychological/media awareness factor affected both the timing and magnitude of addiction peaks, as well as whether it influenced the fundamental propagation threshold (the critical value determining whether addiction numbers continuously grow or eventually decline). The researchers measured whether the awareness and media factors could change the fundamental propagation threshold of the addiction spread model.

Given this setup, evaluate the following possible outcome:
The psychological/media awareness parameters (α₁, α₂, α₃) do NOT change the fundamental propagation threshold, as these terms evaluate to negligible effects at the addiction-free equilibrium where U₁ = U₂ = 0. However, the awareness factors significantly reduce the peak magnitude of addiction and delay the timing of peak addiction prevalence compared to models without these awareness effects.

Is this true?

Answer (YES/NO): YES